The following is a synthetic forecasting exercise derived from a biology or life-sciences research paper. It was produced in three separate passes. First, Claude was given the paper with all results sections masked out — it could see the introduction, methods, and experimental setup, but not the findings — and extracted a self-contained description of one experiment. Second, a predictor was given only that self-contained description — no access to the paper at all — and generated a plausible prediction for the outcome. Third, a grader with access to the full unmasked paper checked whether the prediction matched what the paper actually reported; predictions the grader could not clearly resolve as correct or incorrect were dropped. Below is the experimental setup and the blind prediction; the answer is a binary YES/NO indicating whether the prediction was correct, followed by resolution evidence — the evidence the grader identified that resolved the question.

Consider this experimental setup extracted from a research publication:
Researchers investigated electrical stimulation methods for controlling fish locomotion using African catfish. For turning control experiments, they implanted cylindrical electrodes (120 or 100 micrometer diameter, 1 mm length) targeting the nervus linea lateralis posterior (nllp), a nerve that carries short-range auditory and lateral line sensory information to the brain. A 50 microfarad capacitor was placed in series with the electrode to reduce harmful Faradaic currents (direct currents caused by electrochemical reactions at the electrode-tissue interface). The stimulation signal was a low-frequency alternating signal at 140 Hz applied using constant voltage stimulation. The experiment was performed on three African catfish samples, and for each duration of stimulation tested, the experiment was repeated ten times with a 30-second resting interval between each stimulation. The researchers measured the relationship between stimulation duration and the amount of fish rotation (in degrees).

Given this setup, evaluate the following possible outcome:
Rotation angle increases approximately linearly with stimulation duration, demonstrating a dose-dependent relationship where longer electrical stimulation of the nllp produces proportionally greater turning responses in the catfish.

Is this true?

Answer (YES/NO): YES